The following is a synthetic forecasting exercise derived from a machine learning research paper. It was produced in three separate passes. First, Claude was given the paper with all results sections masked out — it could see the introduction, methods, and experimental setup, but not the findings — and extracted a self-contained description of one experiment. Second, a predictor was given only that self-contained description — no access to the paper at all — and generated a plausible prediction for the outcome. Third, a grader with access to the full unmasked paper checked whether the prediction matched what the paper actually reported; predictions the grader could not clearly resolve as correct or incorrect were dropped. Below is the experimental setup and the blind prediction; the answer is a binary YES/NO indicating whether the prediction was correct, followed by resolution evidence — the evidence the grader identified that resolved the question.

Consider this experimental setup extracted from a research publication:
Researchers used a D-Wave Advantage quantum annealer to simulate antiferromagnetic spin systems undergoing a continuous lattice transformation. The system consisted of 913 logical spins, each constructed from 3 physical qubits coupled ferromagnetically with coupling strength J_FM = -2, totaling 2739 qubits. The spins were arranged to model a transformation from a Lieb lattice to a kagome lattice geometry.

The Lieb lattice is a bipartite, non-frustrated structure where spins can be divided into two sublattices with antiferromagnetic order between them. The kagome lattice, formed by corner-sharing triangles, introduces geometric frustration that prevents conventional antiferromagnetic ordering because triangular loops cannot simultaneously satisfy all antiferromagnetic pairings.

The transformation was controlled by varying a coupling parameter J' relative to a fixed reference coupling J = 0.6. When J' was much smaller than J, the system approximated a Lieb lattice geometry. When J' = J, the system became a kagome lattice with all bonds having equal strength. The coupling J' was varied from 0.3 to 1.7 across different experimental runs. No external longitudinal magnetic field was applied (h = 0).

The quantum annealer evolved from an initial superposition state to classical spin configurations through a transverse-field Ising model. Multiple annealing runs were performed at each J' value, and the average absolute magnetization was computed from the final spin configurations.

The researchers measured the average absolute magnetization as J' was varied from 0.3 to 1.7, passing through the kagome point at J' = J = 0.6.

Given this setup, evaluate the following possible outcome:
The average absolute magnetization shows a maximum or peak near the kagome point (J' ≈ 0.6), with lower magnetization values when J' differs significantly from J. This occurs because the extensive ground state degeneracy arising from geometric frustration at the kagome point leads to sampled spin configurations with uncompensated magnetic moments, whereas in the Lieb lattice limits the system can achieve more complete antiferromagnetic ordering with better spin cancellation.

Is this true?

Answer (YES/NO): NO